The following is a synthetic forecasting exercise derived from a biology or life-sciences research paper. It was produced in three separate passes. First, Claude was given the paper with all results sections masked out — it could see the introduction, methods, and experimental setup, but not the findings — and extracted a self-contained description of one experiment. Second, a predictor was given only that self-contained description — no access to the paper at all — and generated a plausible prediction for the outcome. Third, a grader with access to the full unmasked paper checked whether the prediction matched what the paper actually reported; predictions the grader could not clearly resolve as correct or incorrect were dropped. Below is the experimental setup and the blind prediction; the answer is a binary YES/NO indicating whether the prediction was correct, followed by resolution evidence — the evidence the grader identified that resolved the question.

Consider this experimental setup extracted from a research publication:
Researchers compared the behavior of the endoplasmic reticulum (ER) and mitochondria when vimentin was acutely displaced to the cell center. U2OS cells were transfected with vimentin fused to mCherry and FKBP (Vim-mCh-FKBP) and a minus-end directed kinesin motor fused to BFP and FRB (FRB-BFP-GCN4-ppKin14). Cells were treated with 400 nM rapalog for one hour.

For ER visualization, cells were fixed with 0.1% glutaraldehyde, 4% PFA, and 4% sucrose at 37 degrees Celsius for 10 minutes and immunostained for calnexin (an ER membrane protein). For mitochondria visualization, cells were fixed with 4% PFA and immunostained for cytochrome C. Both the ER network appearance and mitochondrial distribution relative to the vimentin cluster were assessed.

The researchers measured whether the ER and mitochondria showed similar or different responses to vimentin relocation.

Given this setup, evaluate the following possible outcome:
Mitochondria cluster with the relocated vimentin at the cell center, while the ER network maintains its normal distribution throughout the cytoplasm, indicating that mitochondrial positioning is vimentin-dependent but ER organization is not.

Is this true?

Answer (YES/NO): NO